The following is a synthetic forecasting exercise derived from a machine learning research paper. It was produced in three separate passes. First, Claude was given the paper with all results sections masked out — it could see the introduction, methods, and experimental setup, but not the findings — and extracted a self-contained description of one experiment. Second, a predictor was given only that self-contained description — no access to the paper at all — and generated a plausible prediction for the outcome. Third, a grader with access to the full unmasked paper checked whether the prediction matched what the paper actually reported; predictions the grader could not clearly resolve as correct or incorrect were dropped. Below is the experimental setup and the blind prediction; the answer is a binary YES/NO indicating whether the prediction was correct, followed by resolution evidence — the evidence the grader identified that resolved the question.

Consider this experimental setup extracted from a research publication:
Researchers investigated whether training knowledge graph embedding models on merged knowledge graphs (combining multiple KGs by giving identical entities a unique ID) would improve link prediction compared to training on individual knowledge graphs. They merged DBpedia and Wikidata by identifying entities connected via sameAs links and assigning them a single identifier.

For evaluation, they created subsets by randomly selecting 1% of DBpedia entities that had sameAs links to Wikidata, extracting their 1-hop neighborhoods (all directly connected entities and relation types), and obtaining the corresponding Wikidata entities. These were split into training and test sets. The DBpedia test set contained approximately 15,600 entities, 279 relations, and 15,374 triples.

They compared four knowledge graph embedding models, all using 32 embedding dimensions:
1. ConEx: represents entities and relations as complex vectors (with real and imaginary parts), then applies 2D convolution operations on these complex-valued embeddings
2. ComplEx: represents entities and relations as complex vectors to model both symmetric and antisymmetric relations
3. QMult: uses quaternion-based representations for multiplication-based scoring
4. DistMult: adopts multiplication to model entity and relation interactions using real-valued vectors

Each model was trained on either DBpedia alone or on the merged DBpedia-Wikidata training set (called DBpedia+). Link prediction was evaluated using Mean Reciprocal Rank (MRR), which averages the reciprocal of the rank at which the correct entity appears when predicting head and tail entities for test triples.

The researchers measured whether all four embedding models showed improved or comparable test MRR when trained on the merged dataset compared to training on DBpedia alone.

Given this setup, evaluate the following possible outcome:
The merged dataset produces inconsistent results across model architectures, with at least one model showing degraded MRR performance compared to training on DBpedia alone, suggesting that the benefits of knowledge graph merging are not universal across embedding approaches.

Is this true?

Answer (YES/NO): YES